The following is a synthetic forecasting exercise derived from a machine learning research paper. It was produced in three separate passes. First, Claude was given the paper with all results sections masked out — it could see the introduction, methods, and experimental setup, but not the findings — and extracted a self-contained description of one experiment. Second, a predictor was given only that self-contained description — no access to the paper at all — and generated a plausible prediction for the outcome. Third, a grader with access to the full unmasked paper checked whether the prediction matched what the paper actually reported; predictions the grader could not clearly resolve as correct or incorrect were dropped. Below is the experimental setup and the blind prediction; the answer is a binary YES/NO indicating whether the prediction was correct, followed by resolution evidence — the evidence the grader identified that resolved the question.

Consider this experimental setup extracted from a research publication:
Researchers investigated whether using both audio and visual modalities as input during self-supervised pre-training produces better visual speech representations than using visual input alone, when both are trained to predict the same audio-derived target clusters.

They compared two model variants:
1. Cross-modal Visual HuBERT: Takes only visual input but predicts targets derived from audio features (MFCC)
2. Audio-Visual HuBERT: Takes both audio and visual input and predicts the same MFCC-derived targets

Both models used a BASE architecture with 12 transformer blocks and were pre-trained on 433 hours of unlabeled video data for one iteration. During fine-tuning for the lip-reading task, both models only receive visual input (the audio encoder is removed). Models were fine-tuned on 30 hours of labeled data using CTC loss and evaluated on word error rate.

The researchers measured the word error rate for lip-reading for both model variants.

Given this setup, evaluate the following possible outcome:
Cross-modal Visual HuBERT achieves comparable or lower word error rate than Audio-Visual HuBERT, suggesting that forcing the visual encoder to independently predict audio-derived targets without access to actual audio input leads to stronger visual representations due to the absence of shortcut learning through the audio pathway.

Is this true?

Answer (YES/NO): NO